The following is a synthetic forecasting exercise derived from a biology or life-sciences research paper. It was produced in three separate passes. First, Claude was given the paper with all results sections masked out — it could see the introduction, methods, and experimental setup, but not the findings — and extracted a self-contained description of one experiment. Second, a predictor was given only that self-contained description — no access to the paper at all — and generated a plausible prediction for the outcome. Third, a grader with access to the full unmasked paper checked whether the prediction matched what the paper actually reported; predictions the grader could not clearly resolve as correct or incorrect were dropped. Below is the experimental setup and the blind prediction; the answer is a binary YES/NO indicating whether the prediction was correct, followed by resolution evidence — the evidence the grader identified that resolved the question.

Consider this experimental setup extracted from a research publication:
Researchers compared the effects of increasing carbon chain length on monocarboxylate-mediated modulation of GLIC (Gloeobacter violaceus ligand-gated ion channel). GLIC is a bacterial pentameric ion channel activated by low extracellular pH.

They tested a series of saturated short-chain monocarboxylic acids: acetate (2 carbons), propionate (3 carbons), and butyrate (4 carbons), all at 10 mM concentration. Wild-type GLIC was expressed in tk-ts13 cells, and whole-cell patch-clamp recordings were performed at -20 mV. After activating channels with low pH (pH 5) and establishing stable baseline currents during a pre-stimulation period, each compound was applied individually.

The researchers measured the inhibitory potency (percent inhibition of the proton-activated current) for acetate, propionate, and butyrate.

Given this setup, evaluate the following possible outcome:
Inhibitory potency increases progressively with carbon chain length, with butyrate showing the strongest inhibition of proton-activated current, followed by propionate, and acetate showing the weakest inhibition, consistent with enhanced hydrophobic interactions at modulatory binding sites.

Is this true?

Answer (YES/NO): NO